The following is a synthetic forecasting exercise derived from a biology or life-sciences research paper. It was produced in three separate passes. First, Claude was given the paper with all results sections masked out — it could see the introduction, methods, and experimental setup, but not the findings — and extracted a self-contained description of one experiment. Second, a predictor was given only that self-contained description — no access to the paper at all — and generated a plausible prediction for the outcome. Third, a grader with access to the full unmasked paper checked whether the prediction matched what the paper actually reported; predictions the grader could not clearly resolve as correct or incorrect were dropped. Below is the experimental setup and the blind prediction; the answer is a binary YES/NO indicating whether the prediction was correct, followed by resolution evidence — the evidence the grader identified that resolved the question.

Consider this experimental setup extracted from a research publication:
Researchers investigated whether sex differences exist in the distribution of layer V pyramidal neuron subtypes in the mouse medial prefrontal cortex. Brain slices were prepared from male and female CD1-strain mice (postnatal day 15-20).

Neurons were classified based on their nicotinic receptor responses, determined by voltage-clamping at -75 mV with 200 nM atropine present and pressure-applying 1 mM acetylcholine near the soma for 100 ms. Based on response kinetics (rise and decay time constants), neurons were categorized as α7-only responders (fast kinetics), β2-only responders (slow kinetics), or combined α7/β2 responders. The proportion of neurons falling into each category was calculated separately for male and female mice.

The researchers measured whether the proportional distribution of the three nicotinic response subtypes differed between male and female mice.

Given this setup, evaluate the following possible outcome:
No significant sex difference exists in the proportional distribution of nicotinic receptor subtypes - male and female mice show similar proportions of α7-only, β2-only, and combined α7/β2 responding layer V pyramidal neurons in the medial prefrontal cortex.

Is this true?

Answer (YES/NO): YES